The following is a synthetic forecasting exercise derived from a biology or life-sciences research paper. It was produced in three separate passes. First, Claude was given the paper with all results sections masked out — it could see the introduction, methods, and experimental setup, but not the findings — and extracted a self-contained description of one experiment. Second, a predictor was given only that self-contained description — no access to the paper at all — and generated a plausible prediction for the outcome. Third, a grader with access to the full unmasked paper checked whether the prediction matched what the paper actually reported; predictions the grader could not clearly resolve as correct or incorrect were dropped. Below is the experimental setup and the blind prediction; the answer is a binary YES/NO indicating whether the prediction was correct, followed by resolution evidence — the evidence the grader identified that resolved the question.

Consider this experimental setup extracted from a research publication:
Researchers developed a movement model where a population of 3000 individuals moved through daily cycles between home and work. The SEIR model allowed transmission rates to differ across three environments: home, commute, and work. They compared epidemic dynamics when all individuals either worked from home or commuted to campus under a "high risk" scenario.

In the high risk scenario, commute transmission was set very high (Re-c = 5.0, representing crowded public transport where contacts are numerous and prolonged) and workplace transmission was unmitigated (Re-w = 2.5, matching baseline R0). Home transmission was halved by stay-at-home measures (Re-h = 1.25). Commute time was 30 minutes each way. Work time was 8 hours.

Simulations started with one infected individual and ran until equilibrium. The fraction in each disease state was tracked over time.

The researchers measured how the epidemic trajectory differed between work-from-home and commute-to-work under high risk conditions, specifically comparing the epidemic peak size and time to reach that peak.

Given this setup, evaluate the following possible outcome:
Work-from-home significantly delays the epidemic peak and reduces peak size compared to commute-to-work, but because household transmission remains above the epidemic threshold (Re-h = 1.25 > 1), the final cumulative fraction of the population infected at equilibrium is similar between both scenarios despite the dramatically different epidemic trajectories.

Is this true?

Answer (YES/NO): NO